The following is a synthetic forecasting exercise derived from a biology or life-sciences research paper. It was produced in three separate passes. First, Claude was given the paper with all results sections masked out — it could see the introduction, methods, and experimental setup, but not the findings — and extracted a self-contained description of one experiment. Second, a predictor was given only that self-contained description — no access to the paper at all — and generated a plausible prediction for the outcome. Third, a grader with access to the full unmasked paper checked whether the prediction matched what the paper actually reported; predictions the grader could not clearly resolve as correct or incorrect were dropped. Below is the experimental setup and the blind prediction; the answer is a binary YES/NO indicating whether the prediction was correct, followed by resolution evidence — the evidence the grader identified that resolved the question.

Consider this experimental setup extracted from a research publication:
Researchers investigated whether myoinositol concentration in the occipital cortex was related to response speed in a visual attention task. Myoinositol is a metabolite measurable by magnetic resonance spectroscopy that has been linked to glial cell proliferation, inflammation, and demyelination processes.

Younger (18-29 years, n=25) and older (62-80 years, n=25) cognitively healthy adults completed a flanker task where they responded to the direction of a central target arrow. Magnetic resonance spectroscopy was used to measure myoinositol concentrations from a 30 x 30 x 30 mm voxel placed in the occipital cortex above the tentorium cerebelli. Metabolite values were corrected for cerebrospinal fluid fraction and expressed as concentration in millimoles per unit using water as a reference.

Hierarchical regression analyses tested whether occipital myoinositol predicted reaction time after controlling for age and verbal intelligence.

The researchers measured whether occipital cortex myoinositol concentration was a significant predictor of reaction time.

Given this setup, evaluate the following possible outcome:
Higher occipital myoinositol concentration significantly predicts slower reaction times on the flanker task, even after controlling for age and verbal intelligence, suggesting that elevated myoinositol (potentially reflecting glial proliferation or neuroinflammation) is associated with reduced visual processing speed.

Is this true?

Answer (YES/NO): YES